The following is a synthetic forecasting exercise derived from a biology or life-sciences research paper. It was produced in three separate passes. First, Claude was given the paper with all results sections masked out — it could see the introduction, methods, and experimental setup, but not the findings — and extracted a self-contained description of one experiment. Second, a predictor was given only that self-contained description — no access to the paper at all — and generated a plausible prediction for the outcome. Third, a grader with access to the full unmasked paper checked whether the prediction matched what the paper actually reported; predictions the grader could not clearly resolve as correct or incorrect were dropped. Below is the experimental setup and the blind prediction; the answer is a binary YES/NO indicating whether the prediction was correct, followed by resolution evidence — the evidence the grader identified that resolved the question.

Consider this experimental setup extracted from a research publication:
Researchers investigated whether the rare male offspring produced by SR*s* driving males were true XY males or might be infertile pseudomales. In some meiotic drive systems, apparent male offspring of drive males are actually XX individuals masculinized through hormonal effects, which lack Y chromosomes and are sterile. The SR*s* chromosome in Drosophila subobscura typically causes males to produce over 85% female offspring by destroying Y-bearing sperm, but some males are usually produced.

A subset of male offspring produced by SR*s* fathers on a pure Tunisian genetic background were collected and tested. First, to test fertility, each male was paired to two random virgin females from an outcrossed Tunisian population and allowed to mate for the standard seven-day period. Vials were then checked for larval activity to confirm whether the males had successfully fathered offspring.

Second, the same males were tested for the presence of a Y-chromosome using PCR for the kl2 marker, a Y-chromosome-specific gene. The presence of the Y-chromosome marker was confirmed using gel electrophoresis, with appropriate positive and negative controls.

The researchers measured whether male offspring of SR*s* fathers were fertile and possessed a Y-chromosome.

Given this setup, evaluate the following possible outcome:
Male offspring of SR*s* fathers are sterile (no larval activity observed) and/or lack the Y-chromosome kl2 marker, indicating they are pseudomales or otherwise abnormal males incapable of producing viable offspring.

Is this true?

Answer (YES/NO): NO